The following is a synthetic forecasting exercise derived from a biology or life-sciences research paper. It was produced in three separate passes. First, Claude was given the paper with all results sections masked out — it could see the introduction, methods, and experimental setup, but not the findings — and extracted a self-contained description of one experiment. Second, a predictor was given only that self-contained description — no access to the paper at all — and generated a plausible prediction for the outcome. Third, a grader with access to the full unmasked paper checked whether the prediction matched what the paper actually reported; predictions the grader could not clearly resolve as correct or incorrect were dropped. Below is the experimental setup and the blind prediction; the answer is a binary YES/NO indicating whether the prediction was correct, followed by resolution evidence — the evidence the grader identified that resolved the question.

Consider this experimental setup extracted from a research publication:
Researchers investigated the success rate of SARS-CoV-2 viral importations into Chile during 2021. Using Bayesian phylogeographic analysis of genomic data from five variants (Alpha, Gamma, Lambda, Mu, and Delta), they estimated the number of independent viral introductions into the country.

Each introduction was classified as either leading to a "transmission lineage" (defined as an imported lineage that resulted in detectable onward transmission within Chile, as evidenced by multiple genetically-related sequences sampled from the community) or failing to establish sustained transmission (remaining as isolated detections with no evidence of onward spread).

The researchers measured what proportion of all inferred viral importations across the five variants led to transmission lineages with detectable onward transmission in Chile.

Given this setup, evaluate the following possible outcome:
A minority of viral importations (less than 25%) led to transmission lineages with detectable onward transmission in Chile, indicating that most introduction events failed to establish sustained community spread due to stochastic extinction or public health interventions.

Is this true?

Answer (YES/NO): NO